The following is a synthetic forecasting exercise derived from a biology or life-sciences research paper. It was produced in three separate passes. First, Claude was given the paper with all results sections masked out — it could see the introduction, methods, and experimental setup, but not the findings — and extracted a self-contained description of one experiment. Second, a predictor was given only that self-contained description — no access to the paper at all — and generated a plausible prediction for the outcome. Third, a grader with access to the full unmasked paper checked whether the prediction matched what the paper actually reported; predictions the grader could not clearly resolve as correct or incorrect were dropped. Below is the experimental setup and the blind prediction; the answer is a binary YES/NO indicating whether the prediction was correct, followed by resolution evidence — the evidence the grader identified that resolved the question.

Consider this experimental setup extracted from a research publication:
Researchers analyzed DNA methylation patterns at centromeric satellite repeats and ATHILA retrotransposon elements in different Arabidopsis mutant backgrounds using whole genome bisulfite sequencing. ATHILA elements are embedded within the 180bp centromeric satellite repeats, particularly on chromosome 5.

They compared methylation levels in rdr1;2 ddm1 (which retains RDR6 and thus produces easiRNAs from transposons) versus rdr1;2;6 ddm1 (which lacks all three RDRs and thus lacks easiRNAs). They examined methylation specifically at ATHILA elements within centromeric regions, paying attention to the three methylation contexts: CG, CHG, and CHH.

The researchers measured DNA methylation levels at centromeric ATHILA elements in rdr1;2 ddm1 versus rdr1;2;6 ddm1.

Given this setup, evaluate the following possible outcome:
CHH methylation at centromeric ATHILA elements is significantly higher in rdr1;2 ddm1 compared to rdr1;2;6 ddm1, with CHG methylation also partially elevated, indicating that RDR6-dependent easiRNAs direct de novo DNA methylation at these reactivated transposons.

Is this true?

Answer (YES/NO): YES